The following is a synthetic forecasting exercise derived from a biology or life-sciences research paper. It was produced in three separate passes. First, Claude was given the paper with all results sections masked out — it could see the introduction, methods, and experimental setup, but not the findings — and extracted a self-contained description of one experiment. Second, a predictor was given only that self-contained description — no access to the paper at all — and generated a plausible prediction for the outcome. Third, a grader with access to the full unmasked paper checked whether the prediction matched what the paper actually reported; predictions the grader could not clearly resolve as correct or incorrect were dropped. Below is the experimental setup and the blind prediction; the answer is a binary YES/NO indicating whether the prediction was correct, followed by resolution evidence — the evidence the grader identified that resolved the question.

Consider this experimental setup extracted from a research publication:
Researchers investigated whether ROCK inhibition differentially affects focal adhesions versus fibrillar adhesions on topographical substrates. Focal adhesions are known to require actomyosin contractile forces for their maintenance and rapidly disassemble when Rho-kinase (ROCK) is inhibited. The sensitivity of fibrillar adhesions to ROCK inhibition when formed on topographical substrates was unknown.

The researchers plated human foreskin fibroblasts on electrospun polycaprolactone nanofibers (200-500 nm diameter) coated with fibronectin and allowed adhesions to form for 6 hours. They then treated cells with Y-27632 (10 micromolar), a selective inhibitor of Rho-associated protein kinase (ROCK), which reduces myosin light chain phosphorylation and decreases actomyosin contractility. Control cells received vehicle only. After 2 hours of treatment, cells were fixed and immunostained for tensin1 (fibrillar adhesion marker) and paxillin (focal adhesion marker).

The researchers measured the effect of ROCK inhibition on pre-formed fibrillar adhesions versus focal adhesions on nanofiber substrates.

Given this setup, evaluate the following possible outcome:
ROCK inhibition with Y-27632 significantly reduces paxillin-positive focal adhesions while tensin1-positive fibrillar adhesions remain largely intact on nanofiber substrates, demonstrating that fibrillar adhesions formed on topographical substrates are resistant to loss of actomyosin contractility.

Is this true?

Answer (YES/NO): YES